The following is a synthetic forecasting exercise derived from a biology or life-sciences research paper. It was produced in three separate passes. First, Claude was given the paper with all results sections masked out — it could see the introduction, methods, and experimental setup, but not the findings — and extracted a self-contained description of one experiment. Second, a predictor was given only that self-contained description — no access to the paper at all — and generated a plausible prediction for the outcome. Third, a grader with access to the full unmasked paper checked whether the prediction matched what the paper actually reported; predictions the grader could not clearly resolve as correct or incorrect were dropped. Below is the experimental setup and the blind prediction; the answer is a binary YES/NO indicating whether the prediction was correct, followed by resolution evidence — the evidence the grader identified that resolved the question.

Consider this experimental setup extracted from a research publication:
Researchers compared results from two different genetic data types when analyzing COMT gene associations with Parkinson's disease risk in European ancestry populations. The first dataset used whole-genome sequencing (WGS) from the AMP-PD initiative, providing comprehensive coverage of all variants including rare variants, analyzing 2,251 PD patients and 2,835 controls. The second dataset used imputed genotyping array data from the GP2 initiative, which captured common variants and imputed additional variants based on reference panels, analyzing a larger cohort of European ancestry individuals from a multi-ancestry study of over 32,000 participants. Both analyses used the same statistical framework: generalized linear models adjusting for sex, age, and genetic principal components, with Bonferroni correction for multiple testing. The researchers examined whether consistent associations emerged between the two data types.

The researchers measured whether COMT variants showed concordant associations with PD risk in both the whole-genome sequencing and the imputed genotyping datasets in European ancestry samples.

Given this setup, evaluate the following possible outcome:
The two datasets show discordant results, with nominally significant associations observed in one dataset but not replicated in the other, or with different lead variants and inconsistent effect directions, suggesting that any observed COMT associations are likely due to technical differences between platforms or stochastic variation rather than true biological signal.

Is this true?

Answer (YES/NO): NO